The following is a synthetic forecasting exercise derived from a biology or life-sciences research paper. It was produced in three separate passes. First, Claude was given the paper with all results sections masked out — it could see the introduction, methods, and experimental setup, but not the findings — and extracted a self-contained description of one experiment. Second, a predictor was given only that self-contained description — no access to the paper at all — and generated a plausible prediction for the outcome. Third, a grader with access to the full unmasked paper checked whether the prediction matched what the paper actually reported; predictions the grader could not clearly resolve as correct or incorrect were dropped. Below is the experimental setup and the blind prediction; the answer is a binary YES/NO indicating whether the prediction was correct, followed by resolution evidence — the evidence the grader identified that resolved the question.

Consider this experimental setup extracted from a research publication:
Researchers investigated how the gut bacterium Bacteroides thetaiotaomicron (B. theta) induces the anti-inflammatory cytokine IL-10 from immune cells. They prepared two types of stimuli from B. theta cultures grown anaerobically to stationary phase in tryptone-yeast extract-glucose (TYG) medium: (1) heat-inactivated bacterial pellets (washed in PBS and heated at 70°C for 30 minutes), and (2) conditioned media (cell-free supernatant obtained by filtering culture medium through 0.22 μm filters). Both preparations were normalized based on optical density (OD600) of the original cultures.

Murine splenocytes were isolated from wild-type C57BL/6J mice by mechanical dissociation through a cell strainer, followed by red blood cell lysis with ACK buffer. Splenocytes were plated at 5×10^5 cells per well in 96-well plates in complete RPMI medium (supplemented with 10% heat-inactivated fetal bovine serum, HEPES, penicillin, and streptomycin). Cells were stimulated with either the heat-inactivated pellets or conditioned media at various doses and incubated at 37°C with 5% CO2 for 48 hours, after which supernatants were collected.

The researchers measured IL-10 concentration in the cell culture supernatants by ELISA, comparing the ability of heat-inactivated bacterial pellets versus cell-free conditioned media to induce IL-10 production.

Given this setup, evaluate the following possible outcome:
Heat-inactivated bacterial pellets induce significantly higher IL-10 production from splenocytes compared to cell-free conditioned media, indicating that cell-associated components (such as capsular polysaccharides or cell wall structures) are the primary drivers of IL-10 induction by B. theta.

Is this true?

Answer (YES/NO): NO